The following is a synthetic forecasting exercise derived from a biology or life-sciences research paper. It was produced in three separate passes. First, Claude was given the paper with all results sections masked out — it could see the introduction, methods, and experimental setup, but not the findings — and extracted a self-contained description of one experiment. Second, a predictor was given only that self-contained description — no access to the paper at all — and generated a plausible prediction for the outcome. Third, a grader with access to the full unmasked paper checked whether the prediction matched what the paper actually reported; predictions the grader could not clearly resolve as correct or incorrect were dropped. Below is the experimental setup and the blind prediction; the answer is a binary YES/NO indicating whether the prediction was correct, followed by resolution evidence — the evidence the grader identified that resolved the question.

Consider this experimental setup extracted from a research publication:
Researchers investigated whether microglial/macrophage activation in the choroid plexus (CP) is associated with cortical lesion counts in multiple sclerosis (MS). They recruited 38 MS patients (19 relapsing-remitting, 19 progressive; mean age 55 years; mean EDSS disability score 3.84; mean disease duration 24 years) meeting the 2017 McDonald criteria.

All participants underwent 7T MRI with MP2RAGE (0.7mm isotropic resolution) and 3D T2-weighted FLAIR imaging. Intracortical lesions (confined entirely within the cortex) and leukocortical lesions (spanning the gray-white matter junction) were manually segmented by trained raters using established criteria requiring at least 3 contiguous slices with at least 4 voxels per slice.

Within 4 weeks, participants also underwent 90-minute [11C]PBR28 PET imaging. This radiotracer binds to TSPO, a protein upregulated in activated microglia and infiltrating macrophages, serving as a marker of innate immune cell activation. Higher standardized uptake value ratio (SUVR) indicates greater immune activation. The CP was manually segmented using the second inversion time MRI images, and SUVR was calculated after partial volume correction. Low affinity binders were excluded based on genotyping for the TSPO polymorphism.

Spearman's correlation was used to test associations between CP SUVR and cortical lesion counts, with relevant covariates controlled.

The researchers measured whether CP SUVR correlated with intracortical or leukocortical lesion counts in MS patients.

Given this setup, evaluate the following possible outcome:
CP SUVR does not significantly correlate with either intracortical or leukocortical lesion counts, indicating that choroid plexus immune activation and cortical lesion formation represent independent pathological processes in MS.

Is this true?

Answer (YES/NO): YES